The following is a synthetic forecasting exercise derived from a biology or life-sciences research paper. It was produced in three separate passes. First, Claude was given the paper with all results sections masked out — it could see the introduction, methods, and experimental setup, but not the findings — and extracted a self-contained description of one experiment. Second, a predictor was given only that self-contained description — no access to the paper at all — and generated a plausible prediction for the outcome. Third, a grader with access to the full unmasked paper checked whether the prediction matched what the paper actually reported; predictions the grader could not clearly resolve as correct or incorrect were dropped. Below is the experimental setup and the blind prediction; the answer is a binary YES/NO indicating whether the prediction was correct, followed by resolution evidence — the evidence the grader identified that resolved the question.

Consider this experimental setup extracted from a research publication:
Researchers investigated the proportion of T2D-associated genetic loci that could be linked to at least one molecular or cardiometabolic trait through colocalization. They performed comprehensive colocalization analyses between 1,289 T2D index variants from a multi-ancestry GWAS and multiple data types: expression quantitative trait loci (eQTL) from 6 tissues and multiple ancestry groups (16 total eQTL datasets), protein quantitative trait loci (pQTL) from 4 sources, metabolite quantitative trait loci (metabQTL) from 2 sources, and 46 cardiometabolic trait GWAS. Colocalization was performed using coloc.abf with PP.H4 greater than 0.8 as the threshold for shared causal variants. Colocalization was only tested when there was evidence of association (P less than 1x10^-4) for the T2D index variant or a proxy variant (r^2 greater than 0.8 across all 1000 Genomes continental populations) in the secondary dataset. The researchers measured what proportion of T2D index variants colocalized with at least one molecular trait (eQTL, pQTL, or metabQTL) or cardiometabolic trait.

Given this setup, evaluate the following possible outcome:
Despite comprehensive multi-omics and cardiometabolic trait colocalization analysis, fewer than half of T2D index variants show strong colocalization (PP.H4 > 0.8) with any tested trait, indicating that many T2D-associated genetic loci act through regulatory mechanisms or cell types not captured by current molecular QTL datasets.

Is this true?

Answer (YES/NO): NO